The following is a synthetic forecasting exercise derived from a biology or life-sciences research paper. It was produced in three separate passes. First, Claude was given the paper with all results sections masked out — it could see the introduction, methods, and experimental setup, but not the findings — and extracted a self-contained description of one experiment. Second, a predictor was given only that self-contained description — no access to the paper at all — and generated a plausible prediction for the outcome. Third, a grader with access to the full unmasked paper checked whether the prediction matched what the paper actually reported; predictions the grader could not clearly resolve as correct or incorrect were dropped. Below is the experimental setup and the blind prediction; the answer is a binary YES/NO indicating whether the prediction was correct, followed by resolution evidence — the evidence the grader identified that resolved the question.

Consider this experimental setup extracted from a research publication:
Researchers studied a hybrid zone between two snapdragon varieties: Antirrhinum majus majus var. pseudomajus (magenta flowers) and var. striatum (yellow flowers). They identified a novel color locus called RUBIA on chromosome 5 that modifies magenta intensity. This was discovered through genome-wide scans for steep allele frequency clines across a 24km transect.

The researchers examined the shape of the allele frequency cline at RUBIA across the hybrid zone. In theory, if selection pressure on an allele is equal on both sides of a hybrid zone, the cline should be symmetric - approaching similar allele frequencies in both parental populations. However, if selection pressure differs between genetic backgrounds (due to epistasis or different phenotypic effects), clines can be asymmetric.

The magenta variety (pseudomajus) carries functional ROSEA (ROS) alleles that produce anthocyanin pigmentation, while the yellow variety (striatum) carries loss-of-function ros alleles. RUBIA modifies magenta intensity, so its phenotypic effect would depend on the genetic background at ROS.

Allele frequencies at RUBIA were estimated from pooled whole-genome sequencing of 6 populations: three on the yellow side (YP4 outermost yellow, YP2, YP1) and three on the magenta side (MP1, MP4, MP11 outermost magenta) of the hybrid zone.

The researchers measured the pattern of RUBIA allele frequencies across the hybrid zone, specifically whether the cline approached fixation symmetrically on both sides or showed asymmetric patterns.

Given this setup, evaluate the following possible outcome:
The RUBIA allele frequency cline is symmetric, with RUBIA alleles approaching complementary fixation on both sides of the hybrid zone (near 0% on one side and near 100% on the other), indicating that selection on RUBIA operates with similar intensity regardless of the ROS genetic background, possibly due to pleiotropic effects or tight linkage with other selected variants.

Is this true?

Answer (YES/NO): NO